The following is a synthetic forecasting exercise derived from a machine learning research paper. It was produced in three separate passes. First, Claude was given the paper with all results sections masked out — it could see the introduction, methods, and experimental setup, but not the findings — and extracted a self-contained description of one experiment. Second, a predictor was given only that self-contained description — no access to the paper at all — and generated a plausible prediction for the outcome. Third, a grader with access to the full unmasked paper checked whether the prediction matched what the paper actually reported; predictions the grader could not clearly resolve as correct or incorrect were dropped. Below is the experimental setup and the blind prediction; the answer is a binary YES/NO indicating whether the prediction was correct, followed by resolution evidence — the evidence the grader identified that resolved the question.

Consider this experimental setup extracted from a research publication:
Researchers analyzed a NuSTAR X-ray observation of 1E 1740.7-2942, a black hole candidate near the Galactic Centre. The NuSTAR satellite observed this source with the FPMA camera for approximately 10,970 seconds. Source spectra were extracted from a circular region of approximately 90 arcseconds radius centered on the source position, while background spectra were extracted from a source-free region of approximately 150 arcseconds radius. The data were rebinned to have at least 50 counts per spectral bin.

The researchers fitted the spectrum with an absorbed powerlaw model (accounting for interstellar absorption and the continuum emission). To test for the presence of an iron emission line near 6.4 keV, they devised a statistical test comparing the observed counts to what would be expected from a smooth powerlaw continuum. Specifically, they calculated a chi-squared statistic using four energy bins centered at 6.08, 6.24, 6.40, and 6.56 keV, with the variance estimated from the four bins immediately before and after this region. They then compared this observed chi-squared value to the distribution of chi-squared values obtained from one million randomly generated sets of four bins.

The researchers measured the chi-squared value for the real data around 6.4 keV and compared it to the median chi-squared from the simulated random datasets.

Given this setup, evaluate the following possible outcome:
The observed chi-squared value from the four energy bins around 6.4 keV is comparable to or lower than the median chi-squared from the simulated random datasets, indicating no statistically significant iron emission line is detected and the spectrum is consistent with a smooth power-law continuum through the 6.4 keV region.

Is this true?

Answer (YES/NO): NO